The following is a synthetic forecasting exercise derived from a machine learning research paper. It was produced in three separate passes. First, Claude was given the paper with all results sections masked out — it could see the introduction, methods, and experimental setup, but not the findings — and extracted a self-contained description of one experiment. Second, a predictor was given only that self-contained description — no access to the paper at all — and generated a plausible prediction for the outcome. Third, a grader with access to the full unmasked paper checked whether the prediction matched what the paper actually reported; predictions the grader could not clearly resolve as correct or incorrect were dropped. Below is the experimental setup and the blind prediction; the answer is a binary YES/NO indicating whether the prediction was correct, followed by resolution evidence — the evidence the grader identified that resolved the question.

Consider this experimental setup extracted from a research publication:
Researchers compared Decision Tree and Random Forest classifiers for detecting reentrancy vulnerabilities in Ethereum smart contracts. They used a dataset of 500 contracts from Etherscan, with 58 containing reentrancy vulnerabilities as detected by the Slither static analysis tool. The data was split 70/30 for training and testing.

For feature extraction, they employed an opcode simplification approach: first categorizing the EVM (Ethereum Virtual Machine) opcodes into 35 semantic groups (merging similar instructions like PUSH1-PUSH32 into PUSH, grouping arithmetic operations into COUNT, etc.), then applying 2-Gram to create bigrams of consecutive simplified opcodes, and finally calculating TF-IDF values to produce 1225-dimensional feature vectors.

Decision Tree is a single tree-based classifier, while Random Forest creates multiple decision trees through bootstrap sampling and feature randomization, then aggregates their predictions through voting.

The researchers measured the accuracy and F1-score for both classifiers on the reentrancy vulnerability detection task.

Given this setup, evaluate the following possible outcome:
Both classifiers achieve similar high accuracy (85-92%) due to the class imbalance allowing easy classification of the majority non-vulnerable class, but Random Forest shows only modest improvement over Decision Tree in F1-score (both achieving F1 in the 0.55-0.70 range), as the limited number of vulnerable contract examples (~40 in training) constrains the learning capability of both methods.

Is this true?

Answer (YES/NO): NO